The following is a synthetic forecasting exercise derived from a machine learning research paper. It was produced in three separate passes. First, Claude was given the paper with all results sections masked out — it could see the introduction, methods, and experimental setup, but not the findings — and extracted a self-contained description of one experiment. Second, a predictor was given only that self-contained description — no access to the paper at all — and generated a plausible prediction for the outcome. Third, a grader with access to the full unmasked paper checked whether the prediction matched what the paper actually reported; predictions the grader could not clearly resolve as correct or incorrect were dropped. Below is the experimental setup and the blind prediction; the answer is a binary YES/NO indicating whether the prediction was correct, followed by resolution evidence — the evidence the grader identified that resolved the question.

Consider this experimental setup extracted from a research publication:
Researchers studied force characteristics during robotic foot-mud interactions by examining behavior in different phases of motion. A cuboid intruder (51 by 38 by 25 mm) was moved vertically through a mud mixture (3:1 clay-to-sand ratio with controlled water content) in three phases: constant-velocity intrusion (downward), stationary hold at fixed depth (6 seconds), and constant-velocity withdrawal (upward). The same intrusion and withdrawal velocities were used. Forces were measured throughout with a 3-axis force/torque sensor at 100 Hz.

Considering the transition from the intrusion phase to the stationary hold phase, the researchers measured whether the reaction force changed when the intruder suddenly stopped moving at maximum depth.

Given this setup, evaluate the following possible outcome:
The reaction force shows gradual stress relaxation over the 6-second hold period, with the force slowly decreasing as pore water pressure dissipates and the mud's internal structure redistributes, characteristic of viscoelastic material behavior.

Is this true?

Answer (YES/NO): YES